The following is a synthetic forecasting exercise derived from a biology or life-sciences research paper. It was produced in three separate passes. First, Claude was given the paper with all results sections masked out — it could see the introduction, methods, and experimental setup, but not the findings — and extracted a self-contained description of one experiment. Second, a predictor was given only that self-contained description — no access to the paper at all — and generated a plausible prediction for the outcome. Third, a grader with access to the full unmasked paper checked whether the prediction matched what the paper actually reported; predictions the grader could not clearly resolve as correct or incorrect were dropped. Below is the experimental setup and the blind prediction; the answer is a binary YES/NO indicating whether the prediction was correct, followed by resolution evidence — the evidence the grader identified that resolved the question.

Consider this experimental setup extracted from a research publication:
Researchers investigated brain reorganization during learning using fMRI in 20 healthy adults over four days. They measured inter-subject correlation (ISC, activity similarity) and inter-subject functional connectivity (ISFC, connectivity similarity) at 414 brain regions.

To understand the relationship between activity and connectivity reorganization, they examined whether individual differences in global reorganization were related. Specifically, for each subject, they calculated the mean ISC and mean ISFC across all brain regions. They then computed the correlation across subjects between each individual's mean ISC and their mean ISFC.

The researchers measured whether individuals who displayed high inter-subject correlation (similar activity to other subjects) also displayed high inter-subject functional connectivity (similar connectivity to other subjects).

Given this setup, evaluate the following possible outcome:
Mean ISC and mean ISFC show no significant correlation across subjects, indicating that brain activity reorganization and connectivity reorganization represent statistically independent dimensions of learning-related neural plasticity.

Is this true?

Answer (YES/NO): YES